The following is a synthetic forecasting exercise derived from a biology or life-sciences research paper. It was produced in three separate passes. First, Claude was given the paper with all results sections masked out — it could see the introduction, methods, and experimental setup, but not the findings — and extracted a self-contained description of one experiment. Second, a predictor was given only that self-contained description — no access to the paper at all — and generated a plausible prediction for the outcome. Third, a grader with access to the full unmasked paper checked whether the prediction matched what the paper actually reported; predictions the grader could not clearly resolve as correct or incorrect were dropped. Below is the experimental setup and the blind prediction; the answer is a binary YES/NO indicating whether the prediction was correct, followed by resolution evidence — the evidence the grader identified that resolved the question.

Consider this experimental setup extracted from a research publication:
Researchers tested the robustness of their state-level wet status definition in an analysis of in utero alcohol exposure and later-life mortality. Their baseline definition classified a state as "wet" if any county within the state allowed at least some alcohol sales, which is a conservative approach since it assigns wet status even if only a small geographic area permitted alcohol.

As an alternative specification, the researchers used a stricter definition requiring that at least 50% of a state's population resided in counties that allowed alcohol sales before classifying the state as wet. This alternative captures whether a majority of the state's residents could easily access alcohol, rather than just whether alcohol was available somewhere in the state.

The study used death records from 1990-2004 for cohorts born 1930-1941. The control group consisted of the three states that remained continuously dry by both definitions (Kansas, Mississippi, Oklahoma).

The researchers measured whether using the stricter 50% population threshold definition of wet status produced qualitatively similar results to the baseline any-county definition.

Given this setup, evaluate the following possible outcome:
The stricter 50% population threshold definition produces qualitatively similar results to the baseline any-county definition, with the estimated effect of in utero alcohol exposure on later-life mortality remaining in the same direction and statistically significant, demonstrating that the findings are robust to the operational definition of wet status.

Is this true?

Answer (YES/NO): YES